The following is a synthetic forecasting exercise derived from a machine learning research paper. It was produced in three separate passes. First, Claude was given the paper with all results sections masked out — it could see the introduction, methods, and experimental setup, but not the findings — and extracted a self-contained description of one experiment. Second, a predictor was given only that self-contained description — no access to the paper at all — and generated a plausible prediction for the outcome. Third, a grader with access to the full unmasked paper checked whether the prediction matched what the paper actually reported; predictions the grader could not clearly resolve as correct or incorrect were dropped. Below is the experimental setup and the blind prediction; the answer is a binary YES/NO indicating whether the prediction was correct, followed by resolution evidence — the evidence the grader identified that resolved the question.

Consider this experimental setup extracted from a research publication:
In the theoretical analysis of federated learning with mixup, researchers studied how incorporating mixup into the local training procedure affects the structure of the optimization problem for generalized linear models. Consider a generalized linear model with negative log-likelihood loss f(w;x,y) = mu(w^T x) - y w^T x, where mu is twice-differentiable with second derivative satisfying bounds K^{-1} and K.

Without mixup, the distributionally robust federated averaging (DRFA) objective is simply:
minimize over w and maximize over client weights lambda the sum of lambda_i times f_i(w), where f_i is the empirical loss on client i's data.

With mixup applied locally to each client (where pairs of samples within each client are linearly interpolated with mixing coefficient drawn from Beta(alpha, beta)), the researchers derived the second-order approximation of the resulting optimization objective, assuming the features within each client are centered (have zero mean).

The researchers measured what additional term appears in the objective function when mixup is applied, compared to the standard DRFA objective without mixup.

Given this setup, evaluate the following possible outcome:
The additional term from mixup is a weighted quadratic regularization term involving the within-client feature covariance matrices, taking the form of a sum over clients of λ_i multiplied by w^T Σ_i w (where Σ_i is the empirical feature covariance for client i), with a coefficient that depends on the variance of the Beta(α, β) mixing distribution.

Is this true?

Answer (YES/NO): NO